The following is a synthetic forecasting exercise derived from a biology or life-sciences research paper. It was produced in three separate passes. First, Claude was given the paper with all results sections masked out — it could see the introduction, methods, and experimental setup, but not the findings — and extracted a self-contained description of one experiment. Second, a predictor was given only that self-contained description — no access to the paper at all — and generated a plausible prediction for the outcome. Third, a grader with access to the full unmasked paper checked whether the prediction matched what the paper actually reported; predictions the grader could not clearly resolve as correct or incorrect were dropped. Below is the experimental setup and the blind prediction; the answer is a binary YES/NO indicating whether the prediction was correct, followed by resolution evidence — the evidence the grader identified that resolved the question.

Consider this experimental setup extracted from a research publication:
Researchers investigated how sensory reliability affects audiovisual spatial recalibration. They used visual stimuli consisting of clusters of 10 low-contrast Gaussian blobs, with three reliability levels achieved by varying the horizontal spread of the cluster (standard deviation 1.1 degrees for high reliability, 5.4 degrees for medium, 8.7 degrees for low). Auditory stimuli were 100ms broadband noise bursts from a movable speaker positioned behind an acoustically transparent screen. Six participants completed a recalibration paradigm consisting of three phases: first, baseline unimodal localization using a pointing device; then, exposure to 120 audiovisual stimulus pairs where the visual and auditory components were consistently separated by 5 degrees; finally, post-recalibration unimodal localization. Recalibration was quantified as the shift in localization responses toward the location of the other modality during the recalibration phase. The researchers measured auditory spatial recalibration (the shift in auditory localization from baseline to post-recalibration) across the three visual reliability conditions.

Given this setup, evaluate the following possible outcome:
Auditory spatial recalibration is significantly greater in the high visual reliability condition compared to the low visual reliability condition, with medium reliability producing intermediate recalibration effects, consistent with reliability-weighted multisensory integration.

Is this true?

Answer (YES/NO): NO